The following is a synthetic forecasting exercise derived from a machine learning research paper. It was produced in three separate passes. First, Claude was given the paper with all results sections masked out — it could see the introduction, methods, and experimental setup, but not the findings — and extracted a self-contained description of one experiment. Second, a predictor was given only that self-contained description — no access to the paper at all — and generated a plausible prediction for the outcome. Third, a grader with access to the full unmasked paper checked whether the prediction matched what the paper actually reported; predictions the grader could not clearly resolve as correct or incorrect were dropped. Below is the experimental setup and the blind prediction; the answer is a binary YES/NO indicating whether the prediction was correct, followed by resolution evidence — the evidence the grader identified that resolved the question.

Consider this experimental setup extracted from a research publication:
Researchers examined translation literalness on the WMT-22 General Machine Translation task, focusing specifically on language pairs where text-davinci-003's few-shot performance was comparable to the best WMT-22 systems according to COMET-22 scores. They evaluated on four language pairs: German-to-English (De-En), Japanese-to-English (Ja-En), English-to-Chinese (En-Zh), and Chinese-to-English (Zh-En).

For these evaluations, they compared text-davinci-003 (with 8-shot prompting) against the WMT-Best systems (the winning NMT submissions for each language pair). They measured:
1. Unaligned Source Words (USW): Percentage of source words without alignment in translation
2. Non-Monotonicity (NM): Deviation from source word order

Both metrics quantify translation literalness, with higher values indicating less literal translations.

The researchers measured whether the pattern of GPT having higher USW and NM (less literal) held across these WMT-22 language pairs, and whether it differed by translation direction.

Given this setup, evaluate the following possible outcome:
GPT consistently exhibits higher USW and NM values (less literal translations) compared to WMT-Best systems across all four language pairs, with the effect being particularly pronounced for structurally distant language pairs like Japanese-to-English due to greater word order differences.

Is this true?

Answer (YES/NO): NO